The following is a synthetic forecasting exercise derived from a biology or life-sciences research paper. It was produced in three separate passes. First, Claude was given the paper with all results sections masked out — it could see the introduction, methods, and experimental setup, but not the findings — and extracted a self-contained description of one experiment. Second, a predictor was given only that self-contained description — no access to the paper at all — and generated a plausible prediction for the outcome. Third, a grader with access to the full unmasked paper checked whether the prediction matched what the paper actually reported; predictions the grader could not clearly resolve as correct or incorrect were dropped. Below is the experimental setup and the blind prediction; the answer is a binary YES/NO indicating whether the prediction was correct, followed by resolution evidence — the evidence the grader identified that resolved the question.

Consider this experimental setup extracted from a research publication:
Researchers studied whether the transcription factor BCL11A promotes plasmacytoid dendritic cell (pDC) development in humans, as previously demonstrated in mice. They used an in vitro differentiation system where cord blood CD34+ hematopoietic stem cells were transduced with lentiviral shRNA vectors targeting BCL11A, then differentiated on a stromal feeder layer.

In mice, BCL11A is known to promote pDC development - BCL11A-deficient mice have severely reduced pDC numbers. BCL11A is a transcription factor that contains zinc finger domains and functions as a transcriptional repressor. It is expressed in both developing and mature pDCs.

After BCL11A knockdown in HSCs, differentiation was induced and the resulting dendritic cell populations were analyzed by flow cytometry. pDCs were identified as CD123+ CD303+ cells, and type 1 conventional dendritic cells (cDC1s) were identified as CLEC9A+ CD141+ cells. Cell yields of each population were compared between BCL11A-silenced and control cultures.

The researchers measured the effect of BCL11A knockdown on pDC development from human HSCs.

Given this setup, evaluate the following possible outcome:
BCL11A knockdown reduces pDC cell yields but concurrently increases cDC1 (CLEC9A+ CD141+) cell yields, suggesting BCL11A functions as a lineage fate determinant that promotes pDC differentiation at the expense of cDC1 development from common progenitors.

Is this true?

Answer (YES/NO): NO